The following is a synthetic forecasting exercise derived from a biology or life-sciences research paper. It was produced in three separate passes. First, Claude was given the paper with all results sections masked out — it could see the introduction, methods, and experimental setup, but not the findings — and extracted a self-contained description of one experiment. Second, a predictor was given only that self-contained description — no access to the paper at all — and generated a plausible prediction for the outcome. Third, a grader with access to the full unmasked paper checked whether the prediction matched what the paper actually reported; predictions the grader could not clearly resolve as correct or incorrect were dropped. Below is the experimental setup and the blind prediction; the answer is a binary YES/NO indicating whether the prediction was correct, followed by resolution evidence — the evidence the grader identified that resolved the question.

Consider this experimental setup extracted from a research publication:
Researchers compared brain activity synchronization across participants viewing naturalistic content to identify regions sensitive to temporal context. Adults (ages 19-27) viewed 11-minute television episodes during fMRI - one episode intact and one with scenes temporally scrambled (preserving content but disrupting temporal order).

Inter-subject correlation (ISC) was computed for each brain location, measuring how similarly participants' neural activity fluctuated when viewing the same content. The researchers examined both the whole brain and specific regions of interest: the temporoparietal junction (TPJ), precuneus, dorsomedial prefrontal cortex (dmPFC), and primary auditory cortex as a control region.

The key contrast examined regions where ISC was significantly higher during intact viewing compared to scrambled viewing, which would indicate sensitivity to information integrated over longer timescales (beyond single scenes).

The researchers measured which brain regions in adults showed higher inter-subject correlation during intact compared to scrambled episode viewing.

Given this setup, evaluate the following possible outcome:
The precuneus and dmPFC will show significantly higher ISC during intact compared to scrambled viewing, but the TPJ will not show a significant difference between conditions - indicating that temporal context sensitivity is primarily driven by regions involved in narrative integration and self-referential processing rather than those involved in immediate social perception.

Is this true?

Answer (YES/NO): NO